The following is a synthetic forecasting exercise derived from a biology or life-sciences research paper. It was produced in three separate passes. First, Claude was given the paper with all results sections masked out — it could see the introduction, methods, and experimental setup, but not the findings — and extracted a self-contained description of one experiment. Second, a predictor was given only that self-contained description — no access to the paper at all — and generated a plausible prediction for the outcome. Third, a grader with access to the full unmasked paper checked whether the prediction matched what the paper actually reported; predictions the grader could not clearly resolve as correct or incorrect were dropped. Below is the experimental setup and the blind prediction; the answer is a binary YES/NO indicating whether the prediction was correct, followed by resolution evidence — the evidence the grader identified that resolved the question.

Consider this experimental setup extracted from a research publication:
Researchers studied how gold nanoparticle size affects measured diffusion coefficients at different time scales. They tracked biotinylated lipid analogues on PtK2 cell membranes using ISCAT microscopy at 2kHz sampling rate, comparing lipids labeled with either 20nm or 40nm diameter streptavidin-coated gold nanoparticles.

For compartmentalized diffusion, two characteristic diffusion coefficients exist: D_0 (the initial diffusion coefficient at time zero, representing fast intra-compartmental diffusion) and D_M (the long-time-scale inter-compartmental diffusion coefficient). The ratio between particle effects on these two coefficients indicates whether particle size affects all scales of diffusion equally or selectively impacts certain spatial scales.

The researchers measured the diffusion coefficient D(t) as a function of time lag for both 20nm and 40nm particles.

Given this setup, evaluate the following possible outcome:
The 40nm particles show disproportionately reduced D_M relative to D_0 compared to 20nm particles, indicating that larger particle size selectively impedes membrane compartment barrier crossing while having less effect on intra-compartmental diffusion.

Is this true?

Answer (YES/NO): YES